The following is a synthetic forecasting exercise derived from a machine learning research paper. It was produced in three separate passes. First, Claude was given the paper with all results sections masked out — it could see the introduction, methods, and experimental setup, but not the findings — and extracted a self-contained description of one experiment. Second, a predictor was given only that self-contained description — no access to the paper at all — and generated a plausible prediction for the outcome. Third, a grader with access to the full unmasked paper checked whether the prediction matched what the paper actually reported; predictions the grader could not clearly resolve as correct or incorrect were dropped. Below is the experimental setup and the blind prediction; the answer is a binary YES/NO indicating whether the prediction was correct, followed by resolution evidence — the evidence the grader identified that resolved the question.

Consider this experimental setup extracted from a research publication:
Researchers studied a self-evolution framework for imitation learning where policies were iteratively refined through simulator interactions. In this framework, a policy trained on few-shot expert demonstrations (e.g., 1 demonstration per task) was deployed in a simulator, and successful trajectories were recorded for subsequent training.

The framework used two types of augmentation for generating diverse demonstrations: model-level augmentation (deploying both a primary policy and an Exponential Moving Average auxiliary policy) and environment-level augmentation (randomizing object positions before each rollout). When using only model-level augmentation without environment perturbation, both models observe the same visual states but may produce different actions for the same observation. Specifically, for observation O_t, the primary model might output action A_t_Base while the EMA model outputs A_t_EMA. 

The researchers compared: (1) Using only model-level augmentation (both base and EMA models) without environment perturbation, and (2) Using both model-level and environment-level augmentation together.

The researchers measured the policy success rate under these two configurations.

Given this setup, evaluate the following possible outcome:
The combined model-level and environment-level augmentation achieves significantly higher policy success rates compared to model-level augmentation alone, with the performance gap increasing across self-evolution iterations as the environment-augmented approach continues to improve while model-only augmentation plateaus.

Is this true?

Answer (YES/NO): YES